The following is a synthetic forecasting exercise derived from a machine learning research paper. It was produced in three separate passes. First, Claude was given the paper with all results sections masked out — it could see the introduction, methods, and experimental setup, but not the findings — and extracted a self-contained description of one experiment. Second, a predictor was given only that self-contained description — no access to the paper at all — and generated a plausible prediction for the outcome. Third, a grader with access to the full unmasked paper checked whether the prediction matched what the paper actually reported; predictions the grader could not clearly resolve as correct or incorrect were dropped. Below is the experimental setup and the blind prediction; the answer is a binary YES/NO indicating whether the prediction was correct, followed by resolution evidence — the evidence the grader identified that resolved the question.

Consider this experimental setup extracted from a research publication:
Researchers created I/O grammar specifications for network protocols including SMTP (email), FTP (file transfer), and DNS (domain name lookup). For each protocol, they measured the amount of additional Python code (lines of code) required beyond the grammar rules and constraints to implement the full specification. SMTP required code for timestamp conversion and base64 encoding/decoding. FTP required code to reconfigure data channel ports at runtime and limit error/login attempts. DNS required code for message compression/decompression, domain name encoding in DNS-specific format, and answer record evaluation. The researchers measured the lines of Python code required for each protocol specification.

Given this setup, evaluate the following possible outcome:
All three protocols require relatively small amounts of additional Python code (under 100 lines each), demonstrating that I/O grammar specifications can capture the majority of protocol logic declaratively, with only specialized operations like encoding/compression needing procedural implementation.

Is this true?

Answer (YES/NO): NO